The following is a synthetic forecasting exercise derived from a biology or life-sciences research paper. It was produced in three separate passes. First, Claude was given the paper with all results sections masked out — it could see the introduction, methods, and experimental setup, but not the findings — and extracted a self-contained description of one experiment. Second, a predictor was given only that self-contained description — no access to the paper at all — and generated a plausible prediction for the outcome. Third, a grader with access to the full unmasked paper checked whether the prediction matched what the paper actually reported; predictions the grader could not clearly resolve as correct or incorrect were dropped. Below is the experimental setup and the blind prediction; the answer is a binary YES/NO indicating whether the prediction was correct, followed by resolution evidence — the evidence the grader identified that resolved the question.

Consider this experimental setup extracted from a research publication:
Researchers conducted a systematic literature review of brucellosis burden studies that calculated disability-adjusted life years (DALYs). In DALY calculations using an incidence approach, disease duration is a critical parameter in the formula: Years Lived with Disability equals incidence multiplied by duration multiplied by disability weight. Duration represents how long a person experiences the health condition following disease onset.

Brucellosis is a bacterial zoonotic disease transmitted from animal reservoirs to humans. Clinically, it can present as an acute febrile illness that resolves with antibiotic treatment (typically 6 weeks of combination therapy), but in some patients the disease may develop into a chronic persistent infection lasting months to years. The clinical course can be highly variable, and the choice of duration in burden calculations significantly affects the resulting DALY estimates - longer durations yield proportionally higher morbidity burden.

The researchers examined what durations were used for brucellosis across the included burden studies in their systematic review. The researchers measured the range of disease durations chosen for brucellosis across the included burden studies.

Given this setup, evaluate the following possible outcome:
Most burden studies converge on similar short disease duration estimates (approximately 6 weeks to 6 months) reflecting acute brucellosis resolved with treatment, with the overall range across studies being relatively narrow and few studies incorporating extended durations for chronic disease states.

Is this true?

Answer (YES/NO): NO